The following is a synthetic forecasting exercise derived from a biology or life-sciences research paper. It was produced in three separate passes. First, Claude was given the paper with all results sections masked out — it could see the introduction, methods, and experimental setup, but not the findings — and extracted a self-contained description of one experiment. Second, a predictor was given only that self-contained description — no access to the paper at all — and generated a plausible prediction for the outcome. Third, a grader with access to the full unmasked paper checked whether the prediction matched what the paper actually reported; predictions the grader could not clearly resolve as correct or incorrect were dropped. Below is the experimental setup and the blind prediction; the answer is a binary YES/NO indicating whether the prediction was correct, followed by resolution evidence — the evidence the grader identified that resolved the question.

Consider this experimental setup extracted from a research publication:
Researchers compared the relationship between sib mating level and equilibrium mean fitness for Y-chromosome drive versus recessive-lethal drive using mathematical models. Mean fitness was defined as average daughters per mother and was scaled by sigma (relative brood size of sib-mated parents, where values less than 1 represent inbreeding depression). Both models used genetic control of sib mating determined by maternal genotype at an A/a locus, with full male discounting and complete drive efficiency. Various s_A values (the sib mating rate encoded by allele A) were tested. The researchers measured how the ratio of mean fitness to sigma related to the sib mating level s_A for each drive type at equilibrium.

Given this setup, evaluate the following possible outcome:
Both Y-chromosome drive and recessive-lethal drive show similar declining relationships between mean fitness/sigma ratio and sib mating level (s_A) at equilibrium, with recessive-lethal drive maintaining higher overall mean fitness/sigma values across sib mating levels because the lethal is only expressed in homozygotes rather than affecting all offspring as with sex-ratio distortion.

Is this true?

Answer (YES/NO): NO